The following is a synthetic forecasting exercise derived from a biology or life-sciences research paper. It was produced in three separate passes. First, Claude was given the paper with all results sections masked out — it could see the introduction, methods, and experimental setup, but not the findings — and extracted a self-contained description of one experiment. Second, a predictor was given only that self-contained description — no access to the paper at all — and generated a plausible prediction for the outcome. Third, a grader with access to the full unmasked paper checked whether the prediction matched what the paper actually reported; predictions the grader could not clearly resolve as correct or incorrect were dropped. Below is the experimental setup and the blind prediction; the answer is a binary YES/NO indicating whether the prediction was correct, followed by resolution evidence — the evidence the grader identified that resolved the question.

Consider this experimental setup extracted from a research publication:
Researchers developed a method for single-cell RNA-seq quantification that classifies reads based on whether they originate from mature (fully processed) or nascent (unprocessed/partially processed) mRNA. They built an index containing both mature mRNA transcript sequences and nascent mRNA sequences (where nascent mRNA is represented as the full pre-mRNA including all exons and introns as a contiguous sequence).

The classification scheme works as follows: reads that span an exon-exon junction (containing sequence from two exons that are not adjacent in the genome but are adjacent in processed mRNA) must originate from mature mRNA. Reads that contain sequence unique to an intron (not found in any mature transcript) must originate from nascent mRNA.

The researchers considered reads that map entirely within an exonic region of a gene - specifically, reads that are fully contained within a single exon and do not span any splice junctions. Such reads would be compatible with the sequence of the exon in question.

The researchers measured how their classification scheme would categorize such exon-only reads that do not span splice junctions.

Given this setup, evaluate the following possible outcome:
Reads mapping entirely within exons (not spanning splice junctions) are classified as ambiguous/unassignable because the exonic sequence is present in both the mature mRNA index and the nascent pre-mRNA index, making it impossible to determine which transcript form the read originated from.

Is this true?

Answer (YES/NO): YES